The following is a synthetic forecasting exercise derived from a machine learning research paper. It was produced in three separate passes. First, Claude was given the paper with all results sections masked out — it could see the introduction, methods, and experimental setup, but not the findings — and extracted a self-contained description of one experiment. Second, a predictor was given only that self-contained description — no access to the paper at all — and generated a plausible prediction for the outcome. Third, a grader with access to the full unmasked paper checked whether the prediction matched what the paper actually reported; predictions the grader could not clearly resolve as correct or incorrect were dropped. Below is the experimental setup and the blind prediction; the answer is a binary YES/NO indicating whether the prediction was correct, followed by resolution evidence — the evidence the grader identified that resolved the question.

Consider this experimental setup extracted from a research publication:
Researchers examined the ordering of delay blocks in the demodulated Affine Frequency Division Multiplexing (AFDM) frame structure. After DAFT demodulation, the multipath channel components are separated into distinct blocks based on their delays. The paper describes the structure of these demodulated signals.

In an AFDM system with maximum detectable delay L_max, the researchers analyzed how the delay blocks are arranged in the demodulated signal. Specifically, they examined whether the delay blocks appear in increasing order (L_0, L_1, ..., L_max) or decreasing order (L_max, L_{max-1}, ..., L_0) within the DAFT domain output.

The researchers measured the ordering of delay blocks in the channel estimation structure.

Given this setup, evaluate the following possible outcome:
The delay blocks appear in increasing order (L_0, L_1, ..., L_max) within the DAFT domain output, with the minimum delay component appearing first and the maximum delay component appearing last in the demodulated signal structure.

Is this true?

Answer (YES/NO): NO